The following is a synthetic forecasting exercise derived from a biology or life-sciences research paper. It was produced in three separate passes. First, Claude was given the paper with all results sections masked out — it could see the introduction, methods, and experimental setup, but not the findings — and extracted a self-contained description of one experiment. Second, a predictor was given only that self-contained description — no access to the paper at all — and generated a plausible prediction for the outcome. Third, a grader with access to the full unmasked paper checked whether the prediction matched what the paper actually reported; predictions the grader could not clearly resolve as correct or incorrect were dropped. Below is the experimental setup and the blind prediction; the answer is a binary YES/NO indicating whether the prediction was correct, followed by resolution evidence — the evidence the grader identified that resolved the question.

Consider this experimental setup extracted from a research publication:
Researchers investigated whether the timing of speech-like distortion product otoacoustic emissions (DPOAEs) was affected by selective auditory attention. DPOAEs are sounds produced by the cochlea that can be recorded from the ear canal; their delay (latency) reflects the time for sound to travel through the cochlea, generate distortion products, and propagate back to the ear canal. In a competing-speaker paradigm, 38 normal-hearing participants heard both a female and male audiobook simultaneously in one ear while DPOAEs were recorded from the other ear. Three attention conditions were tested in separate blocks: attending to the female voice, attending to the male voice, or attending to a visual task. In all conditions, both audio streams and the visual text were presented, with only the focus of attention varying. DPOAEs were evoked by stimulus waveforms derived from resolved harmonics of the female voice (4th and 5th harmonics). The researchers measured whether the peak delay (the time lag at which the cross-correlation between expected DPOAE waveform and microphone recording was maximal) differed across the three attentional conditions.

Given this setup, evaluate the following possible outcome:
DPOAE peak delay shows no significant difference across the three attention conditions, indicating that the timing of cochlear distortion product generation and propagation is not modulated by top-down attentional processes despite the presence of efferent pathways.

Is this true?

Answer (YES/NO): YES